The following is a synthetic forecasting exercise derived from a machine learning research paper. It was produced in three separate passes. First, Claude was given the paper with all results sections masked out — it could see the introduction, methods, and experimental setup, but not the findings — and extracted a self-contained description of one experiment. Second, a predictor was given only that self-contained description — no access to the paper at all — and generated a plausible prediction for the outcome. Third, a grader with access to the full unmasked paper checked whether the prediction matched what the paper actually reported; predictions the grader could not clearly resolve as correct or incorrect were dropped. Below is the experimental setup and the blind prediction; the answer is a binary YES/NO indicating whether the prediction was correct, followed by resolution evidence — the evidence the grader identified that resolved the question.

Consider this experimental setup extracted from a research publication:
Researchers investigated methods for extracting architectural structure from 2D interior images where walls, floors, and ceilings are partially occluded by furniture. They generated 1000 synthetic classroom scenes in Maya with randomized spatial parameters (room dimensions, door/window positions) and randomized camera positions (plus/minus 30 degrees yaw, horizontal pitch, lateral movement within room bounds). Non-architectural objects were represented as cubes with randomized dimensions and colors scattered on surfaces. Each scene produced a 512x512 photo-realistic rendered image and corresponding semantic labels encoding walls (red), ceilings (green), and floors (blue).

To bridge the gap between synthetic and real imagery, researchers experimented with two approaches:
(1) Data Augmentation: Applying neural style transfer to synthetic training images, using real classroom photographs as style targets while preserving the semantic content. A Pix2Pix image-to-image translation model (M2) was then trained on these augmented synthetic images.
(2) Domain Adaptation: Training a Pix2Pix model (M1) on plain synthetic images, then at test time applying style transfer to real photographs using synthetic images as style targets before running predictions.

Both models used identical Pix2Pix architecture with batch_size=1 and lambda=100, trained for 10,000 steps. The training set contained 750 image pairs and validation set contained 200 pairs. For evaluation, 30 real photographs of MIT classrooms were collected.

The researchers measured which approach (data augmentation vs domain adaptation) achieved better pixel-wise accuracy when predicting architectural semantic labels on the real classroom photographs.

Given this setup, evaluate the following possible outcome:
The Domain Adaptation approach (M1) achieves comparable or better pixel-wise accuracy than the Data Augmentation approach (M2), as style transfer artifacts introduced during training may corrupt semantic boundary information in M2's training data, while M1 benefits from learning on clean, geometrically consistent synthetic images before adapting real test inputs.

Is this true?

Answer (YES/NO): YES